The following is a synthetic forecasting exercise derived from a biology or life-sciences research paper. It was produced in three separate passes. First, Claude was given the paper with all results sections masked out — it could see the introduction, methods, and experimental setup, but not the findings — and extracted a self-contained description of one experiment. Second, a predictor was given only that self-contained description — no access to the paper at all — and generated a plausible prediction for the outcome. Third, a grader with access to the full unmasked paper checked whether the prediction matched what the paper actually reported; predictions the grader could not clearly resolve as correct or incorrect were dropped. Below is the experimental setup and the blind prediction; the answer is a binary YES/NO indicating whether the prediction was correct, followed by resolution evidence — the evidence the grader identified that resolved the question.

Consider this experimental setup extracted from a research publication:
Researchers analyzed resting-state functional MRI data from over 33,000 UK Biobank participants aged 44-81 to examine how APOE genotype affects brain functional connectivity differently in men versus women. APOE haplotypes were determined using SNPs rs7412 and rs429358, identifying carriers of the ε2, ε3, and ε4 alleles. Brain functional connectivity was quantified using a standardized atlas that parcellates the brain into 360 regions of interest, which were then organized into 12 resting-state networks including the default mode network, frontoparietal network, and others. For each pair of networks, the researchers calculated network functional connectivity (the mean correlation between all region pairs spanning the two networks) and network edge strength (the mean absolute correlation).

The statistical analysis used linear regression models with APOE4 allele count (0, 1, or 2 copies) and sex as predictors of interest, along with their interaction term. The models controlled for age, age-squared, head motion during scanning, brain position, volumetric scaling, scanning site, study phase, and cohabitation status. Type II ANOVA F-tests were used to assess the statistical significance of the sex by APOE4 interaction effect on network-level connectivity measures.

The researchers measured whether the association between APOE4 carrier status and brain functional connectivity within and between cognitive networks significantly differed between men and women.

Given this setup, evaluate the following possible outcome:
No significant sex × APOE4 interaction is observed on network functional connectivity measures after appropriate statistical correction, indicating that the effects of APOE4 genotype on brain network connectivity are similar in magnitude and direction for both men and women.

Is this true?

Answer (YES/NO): NO